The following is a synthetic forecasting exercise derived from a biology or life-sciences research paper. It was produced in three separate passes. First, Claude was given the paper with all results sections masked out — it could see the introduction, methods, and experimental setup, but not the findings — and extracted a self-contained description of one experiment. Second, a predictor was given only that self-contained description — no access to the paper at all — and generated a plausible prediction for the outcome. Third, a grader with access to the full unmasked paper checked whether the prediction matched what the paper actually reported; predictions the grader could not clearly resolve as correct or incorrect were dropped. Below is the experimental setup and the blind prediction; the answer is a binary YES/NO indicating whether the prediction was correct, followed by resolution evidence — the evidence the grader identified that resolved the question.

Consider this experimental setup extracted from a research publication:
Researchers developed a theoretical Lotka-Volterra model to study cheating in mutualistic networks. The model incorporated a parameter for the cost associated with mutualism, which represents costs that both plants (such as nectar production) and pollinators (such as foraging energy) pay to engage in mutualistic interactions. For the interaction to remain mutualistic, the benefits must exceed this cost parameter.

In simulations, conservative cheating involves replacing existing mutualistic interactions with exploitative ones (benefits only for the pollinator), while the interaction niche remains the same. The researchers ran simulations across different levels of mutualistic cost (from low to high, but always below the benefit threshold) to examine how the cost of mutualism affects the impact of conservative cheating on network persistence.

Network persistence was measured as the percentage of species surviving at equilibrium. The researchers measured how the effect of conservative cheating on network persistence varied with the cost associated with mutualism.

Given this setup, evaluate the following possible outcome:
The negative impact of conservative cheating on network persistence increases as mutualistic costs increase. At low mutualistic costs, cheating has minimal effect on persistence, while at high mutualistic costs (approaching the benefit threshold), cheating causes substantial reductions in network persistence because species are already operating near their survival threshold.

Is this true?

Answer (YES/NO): YES